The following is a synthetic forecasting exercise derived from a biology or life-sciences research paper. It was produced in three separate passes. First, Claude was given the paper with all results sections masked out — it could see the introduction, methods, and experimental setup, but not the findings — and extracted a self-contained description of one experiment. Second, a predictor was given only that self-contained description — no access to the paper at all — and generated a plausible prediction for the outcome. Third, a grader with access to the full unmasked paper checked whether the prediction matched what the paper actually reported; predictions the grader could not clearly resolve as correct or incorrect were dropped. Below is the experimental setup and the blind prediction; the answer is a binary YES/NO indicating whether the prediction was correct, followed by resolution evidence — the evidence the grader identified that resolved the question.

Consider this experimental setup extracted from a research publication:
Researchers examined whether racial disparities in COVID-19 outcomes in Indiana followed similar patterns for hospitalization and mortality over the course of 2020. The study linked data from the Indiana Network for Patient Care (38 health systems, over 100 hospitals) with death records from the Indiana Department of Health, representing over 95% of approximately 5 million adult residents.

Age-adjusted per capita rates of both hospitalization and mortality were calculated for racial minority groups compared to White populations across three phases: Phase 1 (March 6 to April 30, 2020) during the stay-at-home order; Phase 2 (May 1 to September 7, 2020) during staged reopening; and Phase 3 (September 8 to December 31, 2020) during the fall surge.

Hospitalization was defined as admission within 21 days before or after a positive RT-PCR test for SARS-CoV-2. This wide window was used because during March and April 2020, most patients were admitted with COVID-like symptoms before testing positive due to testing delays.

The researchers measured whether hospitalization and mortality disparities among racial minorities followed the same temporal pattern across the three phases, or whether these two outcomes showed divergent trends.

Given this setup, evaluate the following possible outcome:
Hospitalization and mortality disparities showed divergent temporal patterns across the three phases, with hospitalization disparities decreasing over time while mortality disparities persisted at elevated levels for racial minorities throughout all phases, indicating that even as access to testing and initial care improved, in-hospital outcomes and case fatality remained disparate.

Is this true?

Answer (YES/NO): NO